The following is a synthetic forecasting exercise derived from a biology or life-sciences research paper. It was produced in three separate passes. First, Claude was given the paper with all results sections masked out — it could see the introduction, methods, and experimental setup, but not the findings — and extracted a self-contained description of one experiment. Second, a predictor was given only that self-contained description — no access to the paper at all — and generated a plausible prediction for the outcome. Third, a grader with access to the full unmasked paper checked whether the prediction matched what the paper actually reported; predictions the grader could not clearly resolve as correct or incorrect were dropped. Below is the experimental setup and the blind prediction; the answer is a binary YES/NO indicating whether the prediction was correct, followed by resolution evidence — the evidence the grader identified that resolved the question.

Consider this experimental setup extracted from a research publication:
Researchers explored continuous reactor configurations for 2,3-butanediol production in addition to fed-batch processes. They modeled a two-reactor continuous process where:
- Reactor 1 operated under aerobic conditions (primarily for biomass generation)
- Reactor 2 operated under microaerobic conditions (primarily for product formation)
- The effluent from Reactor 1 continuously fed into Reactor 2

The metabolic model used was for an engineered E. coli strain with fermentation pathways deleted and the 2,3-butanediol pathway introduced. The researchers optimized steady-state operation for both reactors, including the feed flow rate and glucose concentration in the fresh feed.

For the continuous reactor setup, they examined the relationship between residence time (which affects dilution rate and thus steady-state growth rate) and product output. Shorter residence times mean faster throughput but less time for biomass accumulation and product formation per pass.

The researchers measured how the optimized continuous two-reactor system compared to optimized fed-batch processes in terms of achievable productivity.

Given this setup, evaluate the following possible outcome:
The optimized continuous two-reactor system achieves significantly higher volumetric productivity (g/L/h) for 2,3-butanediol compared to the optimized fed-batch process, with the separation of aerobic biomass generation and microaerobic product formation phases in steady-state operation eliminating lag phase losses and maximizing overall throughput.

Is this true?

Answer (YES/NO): YES